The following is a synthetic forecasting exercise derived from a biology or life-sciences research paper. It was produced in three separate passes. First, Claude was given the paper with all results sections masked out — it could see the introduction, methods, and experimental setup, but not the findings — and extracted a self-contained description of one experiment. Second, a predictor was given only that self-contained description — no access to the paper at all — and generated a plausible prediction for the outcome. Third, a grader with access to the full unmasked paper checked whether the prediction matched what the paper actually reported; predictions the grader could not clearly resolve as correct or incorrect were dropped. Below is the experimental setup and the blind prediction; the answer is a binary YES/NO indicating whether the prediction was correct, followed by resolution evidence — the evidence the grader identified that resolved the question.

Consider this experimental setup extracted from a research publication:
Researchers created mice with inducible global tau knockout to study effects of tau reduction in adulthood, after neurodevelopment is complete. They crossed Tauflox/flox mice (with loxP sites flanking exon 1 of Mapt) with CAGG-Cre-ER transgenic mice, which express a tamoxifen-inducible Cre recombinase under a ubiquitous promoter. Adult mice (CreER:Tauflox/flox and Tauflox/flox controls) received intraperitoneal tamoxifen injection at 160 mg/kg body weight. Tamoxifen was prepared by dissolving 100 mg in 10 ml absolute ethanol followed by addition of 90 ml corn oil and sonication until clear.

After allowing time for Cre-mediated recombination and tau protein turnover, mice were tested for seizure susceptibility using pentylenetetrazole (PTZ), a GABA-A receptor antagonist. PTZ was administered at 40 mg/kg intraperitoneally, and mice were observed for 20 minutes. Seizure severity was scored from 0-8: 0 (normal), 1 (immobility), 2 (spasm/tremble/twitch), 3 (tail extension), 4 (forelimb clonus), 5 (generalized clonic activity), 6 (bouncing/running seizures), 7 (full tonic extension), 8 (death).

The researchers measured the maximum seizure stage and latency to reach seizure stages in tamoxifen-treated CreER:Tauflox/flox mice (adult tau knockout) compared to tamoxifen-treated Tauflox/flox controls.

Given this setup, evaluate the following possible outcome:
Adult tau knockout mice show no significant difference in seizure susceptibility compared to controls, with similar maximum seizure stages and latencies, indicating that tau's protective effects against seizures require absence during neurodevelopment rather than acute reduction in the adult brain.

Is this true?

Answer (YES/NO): NO